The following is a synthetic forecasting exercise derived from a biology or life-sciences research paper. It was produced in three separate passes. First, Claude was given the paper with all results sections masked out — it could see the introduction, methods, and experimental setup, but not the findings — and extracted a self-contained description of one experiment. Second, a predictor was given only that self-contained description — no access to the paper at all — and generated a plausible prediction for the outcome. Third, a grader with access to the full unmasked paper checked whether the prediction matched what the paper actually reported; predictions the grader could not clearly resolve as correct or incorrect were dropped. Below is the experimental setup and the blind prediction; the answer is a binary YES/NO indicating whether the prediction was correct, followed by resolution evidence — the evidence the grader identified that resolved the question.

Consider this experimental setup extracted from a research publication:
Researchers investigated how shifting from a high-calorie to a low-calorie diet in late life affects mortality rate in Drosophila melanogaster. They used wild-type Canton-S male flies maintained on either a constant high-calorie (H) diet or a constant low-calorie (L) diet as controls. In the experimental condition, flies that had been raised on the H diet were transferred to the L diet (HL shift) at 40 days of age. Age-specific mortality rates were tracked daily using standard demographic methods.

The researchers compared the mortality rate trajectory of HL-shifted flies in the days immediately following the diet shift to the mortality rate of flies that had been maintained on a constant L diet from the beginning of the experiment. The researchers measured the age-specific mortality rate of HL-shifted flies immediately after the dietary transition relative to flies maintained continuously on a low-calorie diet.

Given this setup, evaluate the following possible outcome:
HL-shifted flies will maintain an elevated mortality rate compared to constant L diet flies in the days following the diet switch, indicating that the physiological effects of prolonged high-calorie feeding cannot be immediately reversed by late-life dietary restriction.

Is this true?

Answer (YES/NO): NO